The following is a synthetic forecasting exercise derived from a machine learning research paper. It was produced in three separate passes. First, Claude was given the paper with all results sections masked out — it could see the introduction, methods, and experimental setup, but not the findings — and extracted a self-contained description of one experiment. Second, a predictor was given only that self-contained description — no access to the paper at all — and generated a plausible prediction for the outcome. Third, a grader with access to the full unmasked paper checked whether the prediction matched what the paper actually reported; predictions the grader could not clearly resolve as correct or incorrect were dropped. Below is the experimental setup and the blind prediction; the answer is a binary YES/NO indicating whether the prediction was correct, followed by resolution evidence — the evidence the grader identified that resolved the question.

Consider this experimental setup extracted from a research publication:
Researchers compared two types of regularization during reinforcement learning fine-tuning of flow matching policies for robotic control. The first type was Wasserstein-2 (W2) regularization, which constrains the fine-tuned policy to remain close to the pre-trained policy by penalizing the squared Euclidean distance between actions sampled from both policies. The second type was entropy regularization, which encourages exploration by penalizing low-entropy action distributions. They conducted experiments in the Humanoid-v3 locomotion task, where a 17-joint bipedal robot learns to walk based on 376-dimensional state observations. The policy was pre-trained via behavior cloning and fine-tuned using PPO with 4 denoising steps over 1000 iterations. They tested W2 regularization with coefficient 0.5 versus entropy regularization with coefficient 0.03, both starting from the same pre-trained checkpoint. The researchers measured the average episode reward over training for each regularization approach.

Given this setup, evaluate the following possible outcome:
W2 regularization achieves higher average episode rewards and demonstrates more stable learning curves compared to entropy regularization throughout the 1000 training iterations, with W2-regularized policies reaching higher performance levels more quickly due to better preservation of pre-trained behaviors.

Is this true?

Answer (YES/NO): NO